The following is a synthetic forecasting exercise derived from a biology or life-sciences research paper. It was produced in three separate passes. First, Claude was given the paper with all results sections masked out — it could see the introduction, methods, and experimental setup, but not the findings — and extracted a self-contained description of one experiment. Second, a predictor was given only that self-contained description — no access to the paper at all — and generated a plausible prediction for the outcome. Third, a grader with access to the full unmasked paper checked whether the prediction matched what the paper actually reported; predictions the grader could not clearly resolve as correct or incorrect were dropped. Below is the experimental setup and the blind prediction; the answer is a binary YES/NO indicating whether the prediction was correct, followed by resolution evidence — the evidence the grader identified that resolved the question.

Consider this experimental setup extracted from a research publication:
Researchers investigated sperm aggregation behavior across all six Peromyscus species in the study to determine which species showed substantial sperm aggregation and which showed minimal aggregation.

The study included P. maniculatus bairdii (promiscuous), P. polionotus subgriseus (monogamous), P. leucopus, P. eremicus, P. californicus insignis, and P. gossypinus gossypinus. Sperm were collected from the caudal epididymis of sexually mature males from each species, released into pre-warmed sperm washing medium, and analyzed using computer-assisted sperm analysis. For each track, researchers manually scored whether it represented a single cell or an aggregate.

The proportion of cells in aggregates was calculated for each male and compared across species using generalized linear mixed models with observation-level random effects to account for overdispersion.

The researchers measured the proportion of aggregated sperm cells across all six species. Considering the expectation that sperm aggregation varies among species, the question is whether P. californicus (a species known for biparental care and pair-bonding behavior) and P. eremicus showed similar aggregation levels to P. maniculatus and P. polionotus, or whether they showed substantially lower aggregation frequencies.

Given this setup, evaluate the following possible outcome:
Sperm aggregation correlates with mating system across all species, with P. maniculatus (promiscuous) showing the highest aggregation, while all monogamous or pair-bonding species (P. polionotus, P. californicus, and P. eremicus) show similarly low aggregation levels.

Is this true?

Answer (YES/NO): NO